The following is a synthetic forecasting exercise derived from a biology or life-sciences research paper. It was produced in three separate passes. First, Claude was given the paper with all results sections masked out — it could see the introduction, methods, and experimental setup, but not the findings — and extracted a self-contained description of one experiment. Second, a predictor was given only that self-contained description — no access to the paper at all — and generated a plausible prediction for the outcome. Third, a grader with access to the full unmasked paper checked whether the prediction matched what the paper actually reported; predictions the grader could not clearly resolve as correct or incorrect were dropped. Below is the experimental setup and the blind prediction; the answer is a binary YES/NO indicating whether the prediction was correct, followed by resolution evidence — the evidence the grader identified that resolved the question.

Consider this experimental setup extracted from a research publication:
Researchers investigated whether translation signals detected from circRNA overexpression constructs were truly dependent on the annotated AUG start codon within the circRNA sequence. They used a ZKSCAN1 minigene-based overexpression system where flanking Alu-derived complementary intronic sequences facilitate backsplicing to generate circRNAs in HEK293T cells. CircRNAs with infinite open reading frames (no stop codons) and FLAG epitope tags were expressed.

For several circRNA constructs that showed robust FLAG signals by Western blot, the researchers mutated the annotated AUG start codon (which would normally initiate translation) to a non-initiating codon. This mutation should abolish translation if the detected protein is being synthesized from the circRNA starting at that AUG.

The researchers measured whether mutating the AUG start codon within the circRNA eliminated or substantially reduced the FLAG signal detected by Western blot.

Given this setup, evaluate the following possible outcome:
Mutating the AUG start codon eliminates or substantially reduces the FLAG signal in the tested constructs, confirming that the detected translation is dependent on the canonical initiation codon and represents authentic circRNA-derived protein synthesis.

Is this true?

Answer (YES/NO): NO